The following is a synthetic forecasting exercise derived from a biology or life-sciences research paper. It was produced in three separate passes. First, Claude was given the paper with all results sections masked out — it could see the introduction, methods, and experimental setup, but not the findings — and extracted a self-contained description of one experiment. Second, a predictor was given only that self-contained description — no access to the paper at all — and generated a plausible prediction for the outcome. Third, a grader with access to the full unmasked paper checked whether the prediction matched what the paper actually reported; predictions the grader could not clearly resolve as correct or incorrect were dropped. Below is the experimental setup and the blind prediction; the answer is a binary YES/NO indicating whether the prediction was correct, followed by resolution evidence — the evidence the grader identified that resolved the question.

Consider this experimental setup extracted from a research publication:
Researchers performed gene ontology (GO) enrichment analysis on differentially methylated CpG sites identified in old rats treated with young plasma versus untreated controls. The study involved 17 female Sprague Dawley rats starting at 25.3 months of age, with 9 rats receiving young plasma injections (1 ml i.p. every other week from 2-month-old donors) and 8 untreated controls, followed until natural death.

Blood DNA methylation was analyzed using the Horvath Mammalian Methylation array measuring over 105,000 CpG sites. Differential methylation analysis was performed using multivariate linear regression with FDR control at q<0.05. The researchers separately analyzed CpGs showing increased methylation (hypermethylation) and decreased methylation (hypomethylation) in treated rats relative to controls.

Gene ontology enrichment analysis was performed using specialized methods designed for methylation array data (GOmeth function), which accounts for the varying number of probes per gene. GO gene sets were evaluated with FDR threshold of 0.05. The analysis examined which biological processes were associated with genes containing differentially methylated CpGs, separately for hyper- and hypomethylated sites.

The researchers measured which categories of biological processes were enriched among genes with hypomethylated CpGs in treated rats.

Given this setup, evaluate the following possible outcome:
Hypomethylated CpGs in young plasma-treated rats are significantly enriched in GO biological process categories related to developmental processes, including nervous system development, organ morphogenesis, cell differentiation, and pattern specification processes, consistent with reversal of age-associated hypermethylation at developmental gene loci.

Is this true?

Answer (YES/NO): NO